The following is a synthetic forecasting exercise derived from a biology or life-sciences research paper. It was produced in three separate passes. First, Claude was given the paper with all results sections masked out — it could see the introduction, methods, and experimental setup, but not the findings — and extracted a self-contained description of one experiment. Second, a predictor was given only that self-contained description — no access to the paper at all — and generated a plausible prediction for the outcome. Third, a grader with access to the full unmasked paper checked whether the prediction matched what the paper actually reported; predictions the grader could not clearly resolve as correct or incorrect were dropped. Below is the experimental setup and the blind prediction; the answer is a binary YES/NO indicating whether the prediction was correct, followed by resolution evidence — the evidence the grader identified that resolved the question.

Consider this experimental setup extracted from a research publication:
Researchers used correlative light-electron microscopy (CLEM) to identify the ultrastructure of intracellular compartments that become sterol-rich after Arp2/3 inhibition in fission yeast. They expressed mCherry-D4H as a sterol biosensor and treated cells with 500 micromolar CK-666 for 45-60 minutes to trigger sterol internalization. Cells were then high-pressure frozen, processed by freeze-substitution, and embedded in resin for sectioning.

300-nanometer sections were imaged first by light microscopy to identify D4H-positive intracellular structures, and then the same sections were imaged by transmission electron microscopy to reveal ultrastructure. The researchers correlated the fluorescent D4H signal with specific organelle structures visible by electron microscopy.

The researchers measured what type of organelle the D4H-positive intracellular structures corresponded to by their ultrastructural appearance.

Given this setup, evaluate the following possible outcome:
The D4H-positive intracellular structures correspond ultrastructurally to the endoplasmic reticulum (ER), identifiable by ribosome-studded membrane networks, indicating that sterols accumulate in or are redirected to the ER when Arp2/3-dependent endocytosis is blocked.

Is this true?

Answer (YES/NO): NO